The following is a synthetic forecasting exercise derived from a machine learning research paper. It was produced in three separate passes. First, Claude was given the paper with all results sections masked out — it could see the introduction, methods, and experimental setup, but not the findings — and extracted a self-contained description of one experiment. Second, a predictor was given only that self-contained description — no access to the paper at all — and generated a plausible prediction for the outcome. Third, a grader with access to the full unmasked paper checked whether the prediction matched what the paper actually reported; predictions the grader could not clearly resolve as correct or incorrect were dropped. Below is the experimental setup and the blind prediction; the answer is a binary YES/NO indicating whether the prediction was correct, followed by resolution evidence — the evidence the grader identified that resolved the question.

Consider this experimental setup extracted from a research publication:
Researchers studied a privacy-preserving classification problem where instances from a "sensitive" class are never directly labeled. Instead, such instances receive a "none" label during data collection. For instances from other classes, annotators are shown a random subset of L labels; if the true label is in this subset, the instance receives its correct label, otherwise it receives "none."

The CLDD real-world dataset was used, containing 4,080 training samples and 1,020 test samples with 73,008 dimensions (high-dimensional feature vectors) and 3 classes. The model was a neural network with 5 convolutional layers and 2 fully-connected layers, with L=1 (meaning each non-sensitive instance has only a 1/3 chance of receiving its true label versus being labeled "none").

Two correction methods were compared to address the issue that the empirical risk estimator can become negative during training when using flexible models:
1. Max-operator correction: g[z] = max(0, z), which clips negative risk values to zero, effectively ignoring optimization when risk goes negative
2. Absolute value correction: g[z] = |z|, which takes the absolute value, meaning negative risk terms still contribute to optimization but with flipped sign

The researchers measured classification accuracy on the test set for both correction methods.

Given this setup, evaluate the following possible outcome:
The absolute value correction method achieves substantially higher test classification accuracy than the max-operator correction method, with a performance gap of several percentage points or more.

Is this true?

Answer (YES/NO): NO